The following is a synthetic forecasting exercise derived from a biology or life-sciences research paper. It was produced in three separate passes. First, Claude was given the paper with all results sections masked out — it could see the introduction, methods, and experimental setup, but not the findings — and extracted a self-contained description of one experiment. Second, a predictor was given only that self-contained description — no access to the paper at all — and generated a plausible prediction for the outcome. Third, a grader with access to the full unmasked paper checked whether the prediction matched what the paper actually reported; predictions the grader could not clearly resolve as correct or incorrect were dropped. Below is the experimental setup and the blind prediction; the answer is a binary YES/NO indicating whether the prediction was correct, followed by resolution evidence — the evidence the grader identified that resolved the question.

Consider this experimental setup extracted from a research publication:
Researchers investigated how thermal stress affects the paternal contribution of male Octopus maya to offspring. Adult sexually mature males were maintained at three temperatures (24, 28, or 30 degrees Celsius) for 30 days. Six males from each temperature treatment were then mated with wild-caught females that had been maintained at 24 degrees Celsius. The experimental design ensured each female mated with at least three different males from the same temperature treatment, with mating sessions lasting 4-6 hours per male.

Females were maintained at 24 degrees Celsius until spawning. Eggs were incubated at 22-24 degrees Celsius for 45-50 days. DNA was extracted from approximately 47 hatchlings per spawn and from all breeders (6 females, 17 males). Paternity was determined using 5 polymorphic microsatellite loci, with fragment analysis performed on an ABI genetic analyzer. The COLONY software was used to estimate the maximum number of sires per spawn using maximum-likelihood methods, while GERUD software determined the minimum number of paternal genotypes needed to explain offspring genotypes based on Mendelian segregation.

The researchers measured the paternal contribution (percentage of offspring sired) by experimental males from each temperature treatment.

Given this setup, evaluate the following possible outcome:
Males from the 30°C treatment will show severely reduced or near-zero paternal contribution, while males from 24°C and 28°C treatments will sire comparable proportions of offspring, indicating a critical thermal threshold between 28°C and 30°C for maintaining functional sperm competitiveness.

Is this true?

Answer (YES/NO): NO